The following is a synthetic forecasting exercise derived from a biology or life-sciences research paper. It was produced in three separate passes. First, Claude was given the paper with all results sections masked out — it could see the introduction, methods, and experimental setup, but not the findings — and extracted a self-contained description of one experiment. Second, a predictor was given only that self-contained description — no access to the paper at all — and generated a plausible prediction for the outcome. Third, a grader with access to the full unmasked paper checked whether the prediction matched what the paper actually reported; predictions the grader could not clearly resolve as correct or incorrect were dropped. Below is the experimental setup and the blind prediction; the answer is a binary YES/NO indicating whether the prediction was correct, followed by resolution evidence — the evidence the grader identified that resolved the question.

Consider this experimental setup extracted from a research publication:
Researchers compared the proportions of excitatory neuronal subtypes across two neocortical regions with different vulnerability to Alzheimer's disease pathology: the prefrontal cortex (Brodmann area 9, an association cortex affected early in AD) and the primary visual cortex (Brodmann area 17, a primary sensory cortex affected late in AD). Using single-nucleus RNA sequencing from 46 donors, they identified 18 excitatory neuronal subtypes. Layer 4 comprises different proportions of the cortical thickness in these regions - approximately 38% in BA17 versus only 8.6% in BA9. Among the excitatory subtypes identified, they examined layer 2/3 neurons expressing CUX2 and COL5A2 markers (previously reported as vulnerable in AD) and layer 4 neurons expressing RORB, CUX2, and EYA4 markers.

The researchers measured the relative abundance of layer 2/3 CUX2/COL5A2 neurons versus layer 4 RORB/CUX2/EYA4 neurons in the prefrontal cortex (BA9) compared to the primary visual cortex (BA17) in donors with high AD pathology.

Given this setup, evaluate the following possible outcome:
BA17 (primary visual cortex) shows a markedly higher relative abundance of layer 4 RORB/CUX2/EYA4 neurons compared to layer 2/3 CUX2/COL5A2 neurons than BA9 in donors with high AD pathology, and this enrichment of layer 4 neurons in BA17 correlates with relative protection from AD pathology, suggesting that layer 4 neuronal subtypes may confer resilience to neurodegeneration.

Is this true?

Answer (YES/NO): YES